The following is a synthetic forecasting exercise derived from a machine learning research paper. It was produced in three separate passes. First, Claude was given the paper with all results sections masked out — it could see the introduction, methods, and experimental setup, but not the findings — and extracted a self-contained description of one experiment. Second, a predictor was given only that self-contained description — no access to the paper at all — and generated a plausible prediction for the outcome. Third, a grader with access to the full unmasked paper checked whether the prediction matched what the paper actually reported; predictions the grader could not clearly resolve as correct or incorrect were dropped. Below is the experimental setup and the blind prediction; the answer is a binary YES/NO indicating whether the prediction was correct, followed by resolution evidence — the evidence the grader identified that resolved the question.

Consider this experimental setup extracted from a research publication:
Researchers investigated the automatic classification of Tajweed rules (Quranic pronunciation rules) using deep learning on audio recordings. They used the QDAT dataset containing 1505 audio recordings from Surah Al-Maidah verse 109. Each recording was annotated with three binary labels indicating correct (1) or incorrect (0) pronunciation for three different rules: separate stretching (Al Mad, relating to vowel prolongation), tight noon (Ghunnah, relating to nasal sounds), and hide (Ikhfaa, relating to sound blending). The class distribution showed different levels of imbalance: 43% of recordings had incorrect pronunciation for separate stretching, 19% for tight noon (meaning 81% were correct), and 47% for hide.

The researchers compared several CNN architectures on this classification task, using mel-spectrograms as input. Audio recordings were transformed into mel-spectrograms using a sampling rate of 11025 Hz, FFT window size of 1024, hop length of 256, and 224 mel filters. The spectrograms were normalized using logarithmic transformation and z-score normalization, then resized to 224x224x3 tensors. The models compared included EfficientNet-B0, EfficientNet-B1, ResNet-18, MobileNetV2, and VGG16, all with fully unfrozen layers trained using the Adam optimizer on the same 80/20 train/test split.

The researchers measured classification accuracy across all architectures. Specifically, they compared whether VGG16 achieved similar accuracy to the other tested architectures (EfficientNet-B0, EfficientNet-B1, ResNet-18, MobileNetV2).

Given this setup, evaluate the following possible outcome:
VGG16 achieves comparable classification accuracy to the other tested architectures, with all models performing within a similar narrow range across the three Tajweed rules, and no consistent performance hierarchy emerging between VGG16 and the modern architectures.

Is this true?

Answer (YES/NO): NO